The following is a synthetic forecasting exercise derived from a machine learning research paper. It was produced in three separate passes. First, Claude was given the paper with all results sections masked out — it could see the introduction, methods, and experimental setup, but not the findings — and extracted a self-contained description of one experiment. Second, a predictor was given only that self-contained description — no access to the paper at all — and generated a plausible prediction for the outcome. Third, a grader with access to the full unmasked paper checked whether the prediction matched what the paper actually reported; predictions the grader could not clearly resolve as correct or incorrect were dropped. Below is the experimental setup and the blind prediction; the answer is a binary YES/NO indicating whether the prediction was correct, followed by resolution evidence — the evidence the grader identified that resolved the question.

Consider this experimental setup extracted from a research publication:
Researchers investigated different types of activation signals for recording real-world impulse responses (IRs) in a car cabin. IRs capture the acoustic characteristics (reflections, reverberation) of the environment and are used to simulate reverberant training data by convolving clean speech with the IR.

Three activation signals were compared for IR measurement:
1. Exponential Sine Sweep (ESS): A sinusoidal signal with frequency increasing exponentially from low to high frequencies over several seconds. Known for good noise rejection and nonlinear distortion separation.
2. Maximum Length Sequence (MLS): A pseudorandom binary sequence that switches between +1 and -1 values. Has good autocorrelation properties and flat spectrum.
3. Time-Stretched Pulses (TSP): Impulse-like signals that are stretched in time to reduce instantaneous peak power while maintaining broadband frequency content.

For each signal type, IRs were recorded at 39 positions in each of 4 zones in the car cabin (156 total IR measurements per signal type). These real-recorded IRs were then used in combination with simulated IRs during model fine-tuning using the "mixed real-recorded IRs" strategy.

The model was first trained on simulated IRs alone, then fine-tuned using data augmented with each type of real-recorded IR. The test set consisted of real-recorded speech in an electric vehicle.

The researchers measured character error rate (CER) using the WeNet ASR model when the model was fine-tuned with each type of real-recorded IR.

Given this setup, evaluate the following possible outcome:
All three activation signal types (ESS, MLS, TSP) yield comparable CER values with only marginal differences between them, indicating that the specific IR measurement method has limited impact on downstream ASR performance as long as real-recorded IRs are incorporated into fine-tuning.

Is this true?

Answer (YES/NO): YES